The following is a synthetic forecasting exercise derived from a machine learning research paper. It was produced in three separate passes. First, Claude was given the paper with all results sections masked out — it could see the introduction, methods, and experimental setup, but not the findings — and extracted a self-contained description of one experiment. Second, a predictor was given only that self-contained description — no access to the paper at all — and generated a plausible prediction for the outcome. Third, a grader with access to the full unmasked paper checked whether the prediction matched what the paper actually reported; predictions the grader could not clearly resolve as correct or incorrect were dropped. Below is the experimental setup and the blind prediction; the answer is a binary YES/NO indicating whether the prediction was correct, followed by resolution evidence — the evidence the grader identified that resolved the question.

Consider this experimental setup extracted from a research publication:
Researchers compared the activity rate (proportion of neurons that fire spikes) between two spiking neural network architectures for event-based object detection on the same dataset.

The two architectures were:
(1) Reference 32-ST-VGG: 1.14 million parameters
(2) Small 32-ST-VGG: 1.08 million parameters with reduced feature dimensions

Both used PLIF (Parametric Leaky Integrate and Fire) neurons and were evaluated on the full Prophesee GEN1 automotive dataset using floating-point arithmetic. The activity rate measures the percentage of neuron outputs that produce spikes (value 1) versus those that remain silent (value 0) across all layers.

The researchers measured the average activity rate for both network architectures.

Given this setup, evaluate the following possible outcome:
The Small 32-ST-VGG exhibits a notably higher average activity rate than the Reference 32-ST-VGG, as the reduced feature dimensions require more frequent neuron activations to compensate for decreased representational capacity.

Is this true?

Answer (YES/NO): NO